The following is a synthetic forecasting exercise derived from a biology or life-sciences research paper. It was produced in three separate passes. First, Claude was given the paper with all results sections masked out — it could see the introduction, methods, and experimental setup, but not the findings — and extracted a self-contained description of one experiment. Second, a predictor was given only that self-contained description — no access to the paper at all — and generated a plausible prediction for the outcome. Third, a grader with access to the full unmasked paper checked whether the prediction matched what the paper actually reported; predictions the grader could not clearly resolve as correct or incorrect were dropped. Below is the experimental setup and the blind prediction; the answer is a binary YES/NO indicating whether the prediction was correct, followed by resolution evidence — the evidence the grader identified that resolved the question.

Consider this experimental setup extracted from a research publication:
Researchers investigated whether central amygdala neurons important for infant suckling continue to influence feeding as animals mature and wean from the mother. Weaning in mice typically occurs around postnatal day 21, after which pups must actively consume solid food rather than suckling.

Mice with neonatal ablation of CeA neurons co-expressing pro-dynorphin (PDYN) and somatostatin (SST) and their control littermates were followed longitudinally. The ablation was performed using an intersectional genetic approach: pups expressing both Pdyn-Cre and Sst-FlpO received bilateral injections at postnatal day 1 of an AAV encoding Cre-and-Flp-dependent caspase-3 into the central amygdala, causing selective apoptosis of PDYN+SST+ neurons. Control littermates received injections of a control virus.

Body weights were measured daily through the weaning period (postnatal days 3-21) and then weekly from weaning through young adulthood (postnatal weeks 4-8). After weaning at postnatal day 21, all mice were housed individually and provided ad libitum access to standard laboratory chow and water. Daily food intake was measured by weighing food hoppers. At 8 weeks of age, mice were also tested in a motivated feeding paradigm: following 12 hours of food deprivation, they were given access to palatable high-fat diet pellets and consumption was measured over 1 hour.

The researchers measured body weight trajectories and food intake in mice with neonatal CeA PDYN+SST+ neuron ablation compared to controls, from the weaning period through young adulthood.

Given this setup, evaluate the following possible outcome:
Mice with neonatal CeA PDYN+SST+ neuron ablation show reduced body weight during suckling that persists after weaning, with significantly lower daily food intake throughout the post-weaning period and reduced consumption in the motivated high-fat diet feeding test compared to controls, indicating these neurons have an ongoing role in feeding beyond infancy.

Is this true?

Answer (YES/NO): NO